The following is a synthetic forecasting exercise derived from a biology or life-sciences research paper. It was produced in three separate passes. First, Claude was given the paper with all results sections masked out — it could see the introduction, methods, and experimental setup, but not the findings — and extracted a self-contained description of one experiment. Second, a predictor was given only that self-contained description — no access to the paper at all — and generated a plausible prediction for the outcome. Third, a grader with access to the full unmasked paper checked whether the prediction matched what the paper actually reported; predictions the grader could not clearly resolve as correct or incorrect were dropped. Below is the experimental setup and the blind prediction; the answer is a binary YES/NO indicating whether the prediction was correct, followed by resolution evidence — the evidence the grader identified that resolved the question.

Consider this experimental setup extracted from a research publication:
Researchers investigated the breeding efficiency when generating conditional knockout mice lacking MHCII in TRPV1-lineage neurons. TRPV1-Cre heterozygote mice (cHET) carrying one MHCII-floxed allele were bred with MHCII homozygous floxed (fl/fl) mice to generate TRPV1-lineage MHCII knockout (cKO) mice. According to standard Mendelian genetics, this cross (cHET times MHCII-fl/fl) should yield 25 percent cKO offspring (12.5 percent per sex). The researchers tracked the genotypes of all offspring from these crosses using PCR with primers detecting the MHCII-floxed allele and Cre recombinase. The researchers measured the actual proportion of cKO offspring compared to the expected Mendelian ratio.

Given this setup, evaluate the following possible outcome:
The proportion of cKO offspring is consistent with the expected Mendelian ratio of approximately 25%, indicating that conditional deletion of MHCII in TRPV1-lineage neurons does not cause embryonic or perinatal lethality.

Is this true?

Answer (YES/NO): NO